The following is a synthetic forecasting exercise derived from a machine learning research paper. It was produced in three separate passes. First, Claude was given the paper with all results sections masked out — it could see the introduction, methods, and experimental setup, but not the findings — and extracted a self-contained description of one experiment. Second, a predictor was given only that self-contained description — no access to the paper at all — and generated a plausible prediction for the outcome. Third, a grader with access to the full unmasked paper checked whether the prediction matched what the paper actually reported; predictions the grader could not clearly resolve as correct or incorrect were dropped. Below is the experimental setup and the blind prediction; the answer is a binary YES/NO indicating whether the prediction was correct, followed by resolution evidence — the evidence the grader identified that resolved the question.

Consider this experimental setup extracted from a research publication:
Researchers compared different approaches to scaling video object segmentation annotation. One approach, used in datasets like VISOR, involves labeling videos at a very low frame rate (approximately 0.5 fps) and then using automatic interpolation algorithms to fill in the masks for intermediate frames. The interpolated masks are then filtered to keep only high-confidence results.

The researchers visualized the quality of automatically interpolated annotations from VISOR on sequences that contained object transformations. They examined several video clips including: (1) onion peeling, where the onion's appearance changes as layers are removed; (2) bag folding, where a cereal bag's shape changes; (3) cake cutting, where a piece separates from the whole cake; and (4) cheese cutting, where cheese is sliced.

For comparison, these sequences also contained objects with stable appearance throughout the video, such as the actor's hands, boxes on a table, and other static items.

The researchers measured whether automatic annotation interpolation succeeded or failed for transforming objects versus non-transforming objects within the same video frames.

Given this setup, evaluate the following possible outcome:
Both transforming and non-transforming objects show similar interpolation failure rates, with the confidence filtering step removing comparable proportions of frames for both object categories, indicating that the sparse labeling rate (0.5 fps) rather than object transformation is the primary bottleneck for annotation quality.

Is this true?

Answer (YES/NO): NO